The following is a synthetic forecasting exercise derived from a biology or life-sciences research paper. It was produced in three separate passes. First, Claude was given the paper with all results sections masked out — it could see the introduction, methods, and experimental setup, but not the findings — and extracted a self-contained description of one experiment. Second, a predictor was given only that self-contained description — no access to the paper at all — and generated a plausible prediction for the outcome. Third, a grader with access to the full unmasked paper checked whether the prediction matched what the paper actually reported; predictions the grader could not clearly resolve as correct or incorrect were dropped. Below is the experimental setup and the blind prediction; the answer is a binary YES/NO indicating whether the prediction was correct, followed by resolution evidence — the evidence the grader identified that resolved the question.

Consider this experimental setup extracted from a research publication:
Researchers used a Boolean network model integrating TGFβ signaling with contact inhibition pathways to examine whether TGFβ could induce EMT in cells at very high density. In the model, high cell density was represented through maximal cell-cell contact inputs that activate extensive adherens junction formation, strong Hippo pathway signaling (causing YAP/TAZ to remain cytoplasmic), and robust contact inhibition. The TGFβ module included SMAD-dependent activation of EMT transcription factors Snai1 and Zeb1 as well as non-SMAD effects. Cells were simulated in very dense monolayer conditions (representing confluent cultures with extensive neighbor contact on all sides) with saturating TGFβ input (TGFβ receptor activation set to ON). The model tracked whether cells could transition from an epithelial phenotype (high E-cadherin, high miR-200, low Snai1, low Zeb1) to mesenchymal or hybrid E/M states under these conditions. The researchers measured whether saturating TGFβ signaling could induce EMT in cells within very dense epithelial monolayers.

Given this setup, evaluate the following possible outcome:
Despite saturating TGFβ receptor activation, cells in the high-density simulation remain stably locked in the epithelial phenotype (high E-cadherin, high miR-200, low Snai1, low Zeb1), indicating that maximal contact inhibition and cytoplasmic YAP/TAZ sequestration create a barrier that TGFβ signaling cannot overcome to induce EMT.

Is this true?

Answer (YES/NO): YES